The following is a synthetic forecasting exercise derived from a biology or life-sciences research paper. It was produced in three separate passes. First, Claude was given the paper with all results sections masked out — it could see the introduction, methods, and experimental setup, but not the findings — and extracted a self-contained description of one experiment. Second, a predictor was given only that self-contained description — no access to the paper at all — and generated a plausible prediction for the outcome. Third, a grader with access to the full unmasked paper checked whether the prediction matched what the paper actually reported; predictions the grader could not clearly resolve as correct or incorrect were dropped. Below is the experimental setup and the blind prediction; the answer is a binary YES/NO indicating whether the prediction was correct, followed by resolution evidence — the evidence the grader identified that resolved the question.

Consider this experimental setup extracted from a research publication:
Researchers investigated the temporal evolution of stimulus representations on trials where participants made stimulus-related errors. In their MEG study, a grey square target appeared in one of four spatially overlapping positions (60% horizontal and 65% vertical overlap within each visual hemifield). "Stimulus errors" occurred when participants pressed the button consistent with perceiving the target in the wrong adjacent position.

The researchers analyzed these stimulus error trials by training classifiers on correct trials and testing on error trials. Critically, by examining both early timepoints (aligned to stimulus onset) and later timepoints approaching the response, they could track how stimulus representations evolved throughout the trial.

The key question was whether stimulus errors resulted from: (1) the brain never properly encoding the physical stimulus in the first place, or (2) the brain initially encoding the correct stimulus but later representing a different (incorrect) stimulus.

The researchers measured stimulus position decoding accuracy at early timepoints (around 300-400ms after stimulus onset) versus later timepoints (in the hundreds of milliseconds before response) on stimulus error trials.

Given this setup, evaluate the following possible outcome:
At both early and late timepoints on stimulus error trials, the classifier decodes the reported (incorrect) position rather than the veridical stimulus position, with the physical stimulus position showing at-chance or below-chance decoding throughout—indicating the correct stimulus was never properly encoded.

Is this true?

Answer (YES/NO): NO